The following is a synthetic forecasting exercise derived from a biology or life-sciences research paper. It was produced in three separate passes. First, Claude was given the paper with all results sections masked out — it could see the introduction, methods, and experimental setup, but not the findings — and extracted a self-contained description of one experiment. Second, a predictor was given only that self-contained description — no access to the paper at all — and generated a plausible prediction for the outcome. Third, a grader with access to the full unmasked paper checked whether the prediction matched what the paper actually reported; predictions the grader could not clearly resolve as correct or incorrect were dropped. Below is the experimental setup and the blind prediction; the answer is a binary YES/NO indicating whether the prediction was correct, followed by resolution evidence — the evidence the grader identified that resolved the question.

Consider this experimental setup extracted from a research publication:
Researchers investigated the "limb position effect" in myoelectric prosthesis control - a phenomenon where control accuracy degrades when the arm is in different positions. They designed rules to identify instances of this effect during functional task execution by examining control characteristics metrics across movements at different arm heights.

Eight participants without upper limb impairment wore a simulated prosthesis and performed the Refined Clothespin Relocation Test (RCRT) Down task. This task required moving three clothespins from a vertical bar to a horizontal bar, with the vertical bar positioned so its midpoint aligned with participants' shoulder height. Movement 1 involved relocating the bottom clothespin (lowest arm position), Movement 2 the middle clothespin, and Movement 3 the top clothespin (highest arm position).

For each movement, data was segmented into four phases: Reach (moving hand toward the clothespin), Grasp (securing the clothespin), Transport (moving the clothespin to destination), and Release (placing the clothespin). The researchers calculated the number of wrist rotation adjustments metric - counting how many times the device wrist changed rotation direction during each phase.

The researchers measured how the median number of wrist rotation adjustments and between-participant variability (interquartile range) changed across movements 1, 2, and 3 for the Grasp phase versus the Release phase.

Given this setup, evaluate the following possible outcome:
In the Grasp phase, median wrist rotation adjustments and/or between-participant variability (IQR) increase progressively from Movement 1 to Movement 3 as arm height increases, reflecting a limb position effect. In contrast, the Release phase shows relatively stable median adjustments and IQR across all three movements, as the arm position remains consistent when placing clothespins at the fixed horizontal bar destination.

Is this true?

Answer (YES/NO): YES